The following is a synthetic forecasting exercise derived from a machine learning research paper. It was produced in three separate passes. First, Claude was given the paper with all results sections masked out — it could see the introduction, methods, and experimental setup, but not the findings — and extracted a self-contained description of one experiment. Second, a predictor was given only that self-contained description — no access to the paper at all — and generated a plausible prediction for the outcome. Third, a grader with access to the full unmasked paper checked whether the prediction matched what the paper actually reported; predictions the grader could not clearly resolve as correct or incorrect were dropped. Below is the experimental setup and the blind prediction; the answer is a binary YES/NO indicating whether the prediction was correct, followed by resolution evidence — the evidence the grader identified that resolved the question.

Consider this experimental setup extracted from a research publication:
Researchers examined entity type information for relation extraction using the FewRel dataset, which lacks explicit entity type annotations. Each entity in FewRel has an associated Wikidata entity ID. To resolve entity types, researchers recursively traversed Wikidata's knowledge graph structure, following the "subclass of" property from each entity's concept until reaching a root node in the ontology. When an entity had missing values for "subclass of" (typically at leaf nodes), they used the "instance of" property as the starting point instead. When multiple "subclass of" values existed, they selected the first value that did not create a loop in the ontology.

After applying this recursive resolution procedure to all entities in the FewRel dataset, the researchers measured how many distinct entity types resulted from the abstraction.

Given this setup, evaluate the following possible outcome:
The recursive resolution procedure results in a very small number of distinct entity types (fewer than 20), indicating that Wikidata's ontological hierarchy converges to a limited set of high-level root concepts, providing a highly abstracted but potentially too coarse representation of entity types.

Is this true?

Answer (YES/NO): NO